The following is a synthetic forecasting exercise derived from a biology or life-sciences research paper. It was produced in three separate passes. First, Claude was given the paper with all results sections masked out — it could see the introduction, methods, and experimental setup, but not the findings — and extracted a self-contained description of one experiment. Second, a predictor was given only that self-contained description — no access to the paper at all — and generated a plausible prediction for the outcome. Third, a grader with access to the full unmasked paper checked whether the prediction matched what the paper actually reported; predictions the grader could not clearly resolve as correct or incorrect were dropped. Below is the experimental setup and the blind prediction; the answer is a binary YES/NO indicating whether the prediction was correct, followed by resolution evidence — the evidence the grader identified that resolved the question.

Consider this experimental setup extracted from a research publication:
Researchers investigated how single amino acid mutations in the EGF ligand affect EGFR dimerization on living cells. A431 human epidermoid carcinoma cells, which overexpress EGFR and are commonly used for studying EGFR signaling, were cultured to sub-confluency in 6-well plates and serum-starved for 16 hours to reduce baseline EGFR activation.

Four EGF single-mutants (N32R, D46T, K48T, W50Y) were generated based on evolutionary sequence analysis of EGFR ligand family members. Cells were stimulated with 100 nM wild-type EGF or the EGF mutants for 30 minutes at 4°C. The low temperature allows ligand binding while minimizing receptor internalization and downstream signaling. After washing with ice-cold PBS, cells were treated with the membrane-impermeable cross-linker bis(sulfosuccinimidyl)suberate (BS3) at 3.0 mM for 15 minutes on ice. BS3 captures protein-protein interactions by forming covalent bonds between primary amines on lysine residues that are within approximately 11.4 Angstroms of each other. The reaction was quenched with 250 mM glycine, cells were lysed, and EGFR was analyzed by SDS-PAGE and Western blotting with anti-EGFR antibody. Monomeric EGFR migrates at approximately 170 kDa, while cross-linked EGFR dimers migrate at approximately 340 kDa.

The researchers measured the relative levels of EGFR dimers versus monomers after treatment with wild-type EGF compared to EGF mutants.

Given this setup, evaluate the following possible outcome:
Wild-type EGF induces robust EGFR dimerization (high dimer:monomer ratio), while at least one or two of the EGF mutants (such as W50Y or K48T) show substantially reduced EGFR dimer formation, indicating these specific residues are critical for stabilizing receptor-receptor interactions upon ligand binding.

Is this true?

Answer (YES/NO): NO